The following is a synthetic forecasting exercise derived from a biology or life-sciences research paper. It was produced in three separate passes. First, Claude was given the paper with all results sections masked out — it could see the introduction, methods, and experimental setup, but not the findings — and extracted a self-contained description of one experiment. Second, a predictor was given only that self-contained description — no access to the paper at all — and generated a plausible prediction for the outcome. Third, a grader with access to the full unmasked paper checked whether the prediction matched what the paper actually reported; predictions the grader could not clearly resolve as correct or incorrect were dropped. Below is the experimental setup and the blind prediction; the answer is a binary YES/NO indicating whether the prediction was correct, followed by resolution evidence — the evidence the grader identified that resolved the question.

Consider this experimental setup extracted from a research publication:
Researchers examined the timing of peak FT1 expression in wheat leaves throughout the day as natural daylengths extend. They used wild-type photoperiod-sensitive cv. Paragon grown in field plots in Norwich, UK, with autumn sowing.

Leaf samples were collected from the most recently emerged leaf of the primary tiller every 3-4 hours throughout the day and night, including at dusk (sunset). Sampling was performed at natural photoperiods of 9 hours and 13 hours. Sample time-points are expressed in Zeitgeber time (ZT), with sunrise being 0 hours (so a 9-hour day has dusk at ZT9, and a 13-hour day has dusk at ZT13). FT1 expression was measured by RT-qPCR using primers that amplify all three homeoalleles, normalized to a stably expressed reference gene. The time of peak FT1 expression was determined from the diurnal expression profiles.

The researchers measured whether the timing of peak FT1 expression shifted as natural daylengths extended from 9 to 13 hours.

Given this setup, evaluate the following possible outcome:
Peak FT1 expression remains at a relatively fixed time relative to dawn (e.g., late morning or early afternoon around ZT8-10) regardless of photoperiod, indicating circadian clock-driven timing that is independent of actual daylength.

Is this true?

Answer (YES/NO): NO